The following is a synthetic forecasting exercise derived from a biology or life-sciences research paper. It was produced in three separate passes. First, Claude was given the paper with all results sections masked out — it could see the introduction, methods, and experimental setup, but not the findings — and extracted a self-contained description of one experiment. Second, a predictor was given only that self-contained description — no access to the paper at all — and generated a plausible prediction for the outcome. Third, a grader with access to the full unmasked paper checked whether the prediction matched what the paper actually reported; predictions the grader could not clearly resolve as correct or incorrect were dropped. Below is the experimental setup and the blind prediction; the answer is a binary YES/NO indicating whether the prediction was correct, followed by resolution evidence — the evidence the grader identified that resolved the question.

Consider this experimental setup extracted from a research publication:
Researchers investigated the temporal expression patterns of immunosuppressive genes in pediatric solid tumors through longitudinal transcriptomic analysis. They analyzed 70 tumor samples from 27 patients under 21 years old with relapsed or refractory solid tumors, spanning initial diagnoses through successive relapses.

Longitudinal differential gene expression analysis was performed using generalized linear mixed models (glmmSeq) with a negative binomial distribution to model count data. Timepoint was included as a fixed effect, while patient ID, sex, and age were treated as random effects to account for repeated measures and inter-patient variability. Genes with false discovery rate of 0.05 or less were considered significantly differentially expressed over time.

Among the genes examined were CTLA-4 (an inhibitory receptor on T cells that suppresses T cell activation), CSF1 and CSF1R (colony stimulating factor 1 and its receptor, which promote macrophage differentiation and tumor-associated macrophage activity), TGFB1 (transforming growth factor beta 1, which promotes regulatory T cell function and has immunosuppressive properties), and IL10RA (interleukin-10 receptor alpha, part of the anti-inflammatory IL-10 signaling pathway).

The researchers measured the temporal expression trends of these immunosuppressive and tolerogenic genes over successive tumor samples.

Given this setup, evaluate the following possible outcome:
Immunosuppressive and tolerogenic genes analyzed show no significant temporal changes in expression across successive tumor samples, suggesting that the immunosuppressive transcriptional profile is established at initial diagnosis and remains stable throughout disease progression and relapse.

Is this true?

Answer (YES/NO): NO